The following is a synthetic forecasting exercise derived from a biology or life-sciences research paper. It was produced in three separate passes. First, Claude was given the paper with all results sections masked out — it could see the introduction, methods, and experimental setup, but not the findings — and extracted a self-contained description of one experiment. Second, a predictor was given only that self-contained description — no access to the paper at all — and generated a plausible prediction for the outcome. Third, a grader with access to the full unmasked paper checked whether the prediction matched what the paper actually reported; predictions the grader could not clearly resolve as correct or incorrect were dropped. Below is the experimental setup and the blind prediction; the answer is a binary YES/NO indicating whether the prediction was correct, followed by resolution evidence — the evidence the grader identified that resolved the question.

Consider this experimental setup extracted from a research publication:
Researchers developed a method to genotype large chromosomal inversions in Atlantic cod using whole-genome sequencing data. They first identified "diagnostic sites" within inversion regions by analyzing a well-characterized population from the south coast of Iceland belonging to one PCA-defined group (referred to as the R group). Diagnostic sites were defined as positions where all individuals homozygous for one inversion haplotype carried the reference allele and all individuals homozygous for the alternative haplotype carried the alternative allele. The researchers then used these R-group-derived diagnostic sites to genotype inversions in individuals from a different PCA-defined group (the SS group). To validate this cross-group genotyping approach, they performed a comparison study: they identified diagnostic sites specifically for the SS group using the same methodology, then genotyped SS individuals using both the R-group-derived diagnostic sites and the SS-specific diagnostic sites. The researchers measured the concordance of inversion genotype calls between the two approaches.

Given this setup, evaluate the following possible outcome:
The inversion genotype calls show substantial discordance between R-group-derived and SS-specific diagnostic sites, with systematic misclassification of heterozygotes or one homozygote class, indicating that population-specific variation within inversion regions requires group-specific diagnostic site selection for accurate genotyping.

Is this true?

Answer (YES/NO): NO